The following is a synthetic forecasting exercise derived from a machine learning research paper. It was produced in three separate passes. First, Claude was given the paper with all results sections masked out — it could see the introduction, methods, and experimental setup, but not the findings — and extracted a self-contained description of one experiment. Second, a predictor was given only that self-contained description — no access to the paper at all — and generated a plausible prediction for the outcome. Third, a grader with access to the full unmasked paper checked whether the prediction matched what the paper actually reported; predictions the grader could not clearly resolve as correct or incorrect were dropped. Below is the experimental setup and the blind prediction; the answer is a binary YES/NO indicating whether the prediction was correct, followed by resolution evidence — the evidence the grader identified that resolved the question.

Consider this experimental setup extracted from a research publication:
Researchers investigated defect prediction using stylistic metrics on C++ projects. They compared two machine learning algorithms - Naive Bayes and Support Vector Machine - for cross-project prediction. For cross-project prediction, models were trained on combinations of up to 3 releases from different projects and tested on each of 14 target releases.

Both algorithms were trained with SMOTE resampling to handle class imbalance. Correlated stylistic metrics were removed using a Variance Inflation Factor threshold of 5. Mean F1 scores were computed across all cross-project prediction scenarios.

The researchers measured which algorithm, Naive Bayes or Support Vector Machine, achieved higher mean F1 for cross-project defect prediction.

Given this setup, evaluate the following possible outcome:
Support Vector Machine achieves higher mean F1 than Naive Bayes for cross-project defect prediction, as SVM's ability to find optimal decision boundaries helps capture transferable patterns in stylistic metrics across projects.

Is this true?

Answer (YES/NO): YES